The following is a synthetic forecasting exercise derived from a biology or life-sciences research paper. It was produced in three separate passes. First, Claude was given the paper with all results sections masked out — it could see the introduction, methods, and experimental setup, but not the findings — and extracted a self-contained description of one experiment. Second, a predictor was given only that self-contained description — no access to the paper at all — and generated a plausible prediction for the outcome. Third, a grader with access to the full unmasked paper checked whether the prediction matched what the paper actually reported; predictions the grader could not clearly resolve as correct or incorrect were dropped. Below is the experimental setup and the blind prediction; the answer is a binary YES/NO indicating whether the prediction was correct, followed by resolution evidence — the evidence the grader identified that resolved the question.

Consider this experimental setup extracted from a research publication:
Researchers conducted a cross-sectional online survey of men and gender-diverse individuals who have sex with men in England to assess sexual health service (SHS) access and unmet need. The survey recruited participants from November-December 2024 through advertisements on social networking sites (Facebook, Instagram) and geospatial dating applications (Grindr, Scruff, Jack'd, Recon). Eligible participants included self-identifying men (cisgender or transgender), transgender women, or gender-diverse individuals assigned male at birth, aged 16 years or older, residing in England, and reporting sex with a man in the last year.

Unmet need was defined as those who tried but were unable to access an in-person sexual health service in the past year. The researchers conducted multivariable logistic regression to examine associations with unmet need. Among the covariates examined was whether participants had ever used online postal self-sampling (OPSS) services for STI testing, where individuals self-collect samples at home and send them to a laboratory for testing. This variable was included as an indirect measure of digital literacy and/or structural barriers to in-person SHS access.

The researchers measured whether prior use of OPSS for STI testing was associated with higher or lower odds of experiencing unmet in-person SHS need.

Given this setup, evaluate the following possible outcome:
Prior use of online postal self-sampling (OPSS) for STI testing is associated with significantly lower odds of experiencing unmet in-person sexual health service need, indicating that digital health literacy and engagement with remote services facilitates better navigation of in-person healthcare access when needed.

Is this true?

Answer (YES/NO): NO